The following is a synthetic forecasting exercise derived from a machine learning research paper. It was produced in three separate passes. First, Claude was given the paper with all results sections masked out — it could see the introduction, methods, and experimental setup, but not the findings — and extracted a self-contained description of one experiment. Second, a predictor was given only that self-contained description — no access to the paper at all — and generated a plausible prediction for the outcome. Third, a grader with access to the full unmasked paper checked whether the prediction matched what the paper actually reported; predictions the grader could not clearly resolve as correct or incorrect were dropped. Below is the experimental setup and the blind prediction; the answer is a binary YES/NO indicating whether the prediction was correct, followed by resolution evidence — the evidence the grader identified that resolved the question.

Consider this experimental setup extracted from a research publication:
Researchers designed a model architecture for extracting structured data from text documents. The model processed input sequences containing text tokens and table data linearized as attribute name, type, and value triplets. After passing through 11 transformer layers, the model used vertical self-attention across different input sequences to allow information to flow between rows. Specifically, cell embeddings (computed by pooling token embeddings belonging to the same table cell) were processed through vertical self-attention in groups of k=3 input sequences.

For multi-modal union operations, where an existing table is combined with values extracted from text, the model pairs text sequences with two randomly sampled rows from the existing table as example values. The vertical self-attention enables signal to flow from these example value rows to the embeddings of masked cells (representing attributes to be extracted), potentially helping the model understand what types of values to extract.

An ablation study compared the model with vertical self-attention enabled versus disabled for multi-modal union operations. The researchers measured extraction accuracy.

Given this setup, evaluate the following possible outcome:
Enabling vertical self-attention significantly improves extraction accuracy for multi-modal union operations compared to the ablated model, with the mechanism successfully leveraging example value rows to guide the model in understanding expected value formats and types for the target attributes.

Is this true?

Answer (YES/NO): YES